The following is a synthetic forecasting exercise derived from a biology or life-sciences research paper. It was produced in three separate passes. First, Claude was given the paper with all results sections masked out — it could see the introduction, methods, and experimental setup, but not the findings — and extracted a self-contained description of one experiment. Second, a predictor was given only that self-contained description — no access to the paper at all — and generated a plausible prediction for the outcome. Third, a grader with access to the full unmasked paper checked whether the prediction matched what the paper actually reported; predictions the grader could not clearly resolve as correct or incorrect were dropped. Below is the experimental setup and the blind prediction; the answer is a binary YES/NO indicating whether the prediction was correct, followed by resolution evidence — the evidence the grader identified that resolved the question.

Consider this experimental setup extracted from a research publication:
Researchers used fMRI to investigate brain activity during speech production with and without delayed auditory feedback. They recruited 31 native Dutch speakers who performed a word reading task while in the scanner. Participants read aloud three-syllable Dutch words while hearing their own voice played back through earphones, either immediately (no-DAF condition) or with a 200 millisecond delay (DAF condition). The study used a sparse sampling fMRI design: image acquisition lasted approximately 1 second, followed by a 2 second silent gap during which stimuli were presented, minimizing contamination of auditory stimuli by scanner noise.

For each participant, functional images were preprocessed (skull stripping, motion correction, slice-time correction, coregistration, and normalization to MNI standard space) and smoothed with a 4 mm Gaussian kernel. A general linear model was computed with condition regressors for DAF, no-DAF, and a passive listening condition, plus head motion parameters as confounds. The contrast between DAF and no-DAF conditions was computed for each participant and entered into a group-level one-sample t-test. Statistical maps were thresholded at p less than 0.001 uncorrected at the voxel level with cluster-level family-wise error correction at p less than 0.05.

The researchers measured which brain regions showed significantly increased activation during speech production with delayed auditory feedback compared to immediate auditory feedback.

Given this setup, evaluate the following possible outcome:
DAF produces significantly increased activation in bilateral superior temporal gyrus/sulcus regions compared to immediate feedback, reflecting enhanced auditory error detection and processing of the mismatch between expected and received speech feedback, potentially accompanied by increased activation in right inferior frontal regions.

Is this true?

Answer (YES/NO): YES